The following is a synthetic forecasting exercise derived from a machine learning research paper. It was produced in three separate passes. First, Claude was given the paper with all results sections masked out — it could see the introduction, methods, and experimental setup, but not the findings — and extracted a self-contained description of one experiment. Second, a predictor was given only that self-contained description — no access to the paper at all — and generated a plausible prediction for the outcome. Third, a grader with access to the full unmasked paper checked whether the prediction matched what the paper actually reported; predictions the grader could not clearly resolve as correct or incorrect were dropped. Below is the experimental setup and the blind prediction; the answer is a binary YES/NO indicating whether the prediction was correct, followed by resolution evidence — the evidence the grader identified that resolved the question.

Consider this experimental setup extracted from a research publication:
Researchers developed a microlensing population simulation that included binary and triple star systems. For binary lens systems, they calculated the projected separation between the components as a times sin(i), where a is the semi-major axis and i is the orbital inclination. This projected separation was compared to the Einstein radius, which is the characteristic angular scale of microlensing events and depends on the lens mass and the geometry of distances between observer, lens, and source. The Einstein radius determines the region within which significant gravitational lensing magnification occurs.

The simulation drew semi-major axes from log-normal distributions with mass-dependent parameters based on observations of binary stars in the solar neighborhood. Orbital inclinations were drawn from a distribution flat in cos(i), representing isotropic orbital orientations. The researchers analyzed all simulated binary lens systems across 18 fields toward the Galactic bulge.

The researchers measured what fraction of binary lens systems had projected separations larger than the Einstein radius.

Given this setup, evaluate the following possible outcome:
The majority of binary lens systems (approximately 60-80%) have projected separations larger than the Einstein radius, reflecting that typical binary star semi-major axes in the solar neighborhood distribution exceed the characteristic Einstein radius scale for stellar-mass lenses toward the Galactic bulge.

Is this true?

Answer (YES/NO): NO